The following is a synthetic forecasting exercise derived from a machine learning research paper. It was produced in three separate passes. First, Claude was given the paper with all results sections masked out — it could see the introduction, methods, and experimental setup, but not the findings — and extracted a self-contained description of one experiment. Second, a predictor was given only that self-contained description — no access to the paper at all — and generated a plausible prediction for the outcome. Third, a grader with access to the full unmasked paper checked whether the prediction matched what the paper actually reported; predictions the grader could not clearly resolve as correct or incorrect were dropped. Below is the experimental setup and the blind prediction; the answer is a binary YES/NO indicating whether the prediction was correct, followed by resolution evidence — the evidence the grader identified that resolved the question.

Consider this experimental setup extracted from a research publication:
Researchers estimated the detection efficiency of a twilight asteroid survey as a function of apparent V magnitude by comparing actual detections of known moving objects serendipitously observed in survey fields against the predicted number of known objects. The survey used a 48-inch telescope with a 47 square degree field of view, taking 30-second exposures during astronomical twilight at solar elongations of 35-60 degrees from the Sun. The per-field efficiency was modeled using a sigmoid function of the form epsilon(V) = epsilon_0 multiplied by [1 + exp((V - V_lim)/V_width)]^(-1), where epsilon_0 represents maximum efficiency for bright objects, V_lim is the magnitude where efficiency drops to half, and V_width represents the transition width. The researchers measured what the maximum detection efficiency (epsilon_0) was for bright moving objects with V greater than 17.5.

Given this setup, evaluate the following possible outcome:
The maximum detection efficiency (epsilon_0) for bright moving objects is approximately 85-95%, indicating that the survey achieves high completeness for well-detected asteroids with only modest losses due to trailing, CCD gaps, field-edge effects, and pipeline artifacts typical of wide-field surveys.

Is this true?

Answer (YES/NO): YES